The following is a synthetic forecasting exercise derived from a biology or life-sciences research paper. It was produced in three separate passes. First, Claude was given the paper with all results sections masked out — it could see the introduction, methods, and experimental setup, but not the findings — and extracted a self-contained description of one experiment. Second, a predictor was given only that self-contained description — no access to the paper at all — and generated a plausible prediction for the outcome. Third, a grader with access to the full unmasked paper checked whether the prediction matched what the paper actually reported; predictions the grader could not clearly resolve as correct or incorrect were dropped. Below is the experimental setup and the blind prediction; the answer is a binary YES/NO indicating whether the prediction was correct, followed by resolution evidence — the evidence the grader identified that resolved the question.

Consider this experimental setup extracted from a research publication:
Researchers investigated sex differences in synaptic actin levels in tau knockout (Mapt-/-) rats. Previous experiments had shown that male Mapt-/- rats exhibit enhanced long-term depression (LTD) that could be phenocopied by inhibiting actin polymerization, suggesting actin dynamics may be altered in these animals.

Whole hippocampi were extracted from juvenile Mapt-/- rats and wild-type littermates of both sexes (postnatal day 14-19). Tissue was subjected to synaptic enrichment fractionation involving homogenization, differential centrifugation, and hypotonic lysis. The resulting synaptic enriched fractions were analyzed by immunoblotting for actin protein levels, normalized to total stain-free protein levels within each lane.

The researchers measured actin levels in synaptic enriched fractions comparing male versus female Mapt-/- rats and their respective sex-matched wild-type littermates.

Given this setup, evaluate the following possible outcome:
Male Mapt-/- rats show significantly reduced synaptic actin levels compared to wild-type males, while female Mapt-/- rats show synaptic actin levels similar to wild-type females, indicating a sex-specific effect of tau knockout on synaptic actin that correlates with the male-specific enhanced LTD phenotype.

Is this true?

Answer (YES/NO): NO